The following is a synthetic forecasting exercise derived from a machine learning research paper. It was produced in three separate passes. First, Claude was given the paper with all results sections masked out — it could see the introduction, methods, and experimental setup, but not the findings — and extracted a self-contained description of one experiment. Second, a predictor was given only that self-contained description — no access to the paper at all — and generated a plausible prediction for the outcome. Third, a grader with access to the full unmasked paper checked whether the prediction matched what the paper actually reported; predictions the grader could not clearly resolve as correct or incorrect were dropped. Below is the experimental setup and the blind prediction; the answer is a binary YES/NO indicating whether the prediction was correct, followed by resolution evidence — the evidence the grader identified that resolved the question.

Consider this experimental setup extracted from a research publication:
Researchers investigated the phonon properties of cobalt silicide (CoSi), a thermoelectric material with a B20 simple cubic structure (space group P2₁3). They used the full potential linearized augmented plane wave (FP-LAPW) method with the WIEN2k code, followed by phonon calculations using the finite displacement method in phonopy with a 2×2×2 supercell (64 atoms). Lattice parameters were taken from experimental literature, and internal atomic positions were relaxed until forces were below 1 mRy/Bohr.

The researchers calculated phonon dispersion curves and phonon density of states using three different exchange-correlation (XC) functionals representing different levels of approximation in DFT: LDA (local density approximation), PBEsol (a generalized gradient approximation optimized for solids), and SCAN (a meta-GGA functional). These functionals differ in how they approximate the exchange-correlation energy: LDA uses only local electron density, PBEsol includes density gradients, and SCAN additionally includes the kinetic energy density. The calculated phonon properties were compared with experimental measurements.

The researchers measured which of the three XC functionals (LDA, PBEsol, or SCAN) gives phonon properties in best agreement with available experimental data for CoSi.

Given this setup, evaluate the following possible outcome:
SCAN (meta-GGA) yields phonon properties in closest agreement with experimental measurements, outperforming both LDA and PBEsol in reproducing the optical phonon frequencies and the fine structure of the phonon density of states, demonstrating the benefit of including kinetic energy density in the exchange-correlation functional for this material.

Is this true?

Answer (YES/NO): NO